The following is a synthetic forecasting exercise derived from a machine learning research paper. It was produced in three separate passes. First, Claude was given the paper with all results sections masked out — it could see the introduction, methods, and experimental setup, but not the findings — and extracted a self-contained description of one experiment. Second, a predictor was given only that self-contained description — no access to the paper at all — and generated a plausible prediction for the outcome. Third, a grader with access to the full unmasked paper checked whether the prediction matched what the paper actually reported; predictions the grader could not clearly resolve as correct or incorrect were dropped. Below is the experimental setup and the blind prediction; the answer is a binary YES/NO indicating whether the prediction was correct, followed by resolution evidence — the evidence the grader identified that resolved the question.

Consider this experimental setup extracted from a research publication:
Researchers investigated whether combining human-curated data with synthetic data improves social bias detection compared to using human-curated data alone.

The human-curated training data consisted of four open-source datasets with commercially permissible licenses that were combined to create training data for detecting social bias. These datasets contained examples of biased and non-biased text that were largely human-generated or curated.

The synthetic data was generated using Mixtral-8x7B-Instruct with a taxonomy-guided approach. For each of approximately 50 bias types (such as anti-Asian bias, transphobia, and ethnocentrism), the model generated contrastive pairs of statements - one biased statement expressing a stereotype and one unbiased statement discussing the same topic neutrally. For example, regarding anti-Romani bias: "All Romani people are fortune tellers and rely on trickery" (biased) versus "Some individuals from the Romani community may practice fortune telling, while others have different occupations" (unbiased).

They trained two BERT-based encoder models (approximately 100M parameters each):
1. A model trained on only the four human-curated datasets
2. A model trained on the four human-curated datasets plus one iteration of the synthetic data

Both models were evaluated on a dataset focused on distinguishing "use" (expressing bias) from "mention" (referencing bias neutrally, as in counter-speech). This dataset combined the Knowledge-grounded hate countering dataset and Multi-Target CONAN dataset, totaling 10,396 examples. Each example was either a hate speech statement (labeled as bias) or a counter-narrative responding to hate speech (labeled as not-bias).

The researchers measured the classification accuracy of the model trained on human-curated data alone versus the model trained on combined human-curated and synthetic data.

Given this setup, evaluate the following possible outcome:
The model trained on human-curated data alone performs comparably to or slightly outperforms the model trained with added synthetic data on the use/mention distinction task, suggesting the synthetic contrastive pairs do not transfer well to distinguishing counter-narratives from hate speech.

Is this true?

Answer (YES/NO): NO